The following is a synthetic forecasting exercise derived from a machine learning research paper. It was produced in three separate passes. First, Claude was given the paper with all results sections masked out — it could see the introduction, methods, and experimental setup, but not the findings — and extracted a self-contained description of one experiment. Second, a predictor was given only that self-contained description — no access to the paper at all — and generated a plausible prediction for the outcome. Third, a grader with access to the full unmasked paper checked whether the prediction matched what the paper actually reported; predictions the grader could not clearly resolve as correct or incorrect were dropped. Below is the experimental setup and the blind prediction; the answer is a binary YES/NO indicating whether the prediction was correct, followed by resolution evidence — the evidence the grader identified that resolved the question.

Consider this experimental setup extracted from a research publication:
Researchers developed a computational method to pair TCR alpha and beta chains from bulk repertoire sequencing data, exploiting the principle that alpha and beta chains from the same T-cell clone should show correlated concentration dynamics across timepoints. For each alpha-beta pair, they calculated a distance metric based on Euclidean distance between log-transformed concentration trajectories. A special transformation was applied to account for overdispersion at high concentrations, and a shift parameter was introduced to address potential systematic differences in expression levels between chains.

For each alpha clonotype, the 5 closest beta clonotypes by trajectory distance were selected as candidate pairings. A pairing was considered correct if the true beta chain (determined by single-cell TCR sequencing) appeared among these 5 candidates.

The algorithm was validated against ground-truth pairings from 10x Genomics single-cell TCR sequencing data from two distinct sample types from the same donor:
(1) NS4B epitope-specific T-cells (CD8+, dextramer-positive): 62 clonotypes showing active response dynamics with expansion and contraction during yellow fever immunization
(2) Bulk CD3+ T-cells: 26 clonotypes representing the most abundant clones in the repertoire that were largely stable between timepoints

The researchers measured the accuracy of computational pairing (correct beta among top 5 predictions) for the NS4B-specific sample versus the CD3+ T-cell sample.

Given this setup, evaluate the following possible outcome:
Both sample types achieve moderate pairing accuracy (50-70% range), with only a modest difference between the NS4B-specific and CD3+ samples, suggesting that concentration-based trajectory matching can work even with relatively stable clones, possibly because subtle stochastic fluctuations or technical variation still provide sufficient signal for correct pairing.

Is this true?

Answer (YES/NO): NO